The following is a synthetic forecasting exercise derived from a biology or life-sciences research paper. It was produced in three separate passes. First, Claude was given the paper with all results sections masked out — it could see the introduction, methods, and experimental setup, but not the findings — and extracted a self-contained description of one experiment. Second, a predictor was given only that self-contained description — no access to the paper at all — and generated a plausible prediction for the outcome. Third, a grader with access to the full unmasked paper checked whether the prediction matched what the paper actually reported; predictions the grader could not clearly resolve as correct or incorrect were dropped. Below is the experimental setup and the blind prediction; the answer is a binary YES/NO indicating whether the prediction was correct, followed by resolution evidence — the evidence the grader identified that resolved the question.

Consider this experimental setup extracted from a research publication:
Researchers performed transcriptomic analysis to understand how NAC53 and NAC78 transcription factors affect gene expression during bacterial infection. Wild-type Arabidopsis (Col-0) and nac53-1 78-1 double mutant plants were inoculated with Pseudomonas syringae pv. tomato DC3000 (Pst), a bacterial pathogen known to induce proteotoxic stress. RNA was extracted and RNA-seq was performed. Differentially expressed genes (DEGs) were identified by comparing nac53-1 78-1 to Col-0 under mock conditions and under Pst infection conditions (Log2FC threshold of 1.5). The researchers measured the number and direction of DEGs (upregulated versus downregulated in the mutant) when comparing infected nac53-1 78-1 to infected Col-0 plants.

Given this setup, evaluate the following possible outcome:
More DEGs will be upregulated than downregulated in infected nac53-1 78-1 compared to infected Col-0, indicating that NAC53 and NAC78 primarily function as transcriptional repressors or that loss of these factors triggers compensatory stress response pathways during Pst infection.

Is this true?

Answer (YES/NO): YES